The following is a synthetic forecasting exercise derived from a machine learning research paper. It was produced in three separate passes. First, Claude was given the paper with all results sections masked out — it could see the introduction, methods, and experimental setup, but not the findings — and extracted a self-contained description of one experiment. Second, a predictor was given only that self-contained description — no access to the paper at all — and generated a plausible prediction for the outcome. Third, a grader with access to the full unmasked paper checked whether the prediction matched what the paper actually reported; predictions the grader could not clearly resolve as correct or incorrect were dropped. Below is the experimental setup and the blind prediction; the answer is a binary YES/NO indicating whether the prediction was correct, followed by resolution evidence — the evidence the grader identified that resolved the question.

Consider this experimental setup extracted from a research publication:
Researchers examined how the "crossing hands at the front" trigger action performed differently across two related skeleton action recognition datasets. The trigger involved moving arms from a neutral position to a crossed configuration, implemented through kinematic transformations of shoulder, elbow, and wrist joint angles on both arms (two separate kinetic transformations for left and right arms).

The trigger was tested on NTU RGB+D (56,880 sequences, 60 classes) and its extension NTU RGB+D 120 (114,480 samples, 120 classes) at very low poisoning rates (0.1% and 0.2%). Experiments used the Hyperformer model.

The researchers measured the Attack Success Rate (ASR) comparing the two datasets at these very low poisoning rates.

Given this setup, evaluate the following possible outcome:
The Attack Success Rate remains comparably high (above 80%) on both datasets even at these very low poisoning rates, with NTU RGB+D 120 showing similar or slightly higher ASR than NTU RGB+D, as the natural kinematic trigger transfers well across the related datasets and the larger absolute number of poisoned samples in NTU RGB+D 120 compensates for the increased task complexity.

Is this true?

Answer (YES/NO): NO